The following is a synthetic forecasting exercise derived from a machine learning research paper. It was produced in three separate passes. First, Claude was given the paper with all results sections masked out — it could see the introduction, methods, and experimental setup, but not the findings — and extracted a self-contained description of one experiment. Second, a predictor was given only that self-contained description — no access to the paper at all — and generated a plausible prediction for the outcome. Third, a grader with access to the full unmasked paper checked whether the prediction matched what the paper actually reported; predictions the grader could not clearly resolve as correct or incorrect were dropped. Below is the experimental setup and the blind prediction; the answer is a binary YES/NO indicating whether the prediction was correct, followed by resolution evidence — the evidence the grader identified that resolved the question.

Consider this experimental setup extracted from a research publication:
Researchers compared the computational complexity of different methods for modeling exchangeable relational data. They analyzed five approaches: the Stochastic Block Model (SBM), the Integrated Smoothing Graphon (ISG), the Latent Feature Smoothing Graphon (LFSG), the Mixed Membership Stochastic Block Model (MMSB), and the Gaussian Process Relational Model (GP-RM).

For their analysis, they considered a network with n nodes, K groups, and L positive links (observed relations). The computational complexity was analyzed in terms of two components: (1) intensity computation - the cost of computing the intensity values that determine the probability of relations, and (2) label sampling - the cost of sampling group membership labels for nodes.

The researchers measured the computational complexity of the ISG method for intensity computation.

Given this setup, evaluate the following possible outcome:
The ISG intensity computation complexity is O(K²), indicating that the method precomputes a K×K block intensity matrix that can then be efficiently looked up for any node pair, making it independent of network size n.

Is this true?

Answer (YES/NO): NO